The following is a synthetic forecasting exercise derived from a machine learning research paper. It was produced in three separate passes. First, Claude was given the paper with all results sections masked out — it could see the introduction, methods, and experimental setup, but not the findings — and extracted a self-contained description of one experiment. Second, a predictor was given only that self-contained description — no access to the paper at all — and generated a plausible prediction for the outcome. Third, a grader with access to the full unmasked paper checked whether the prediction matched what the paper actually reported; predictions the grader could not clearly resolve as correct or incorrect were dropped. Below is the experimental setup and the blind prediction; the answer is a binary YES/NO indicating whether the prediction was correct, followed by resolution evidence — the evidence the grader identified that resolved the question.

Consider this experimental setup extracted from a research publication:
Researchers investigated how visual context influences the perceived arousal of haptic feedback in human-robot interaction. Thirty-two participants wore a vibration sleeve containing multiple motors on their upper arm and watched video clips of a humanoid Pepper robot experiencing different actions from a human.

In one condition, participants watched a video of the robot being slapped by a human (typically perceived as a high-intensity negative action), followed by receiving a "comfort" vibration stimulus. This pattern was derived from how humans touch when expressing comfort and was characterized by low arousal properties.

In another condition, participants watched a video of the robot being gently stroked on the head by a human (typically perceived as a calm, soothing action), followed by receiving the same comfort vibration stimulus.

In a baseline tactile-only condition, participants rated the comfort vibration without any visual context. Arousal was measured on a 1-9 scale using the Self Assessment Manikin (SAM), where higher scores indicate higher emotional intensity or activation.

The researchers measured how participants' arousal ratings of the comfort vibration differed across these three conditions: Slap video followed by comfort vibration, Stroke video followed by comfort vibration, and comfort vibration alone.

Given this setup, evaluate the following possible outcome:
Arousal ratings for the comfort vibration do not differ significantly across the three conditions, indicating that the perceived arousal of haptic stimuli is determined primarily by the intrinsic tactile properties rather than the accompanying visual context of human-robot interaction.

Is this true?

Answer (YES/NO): YES